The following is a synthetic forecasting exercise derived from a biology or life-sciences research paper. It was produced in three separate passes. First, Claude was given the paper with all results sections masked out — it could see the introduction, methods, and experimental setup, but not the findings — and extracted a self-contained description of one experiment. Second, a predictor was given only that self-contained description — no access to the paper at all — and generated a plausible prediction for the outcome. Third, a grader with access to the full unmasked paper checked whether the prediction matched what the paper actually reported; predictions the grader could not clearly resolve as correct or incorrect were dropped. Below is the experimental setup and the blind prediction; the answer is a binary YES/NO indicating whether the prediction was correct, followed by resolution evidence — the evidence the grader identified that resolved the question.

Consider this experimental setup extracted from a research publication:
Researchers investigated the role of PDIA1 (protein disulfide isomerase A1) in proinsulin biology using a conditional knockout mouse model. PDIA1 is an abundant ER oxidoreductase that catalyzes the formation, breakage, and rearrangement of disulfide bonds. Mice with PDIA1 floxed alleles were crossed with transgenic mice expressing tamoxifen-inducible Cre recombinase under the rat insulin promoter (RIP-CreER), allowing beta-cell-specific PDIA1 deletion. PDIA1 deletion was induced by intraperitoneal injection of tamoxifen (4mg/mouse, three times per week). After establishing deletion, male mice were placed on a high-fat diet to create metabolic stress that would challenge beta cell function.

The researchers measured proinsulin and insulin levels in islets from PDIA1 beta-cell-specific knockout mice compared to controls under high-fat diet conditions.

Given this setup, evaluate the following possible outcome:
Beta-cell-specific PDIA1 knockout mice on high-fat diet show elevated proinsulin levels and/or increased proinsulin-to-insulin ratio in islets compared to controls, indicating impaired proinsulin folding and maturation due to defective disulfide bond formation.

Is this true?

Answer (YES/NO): YES